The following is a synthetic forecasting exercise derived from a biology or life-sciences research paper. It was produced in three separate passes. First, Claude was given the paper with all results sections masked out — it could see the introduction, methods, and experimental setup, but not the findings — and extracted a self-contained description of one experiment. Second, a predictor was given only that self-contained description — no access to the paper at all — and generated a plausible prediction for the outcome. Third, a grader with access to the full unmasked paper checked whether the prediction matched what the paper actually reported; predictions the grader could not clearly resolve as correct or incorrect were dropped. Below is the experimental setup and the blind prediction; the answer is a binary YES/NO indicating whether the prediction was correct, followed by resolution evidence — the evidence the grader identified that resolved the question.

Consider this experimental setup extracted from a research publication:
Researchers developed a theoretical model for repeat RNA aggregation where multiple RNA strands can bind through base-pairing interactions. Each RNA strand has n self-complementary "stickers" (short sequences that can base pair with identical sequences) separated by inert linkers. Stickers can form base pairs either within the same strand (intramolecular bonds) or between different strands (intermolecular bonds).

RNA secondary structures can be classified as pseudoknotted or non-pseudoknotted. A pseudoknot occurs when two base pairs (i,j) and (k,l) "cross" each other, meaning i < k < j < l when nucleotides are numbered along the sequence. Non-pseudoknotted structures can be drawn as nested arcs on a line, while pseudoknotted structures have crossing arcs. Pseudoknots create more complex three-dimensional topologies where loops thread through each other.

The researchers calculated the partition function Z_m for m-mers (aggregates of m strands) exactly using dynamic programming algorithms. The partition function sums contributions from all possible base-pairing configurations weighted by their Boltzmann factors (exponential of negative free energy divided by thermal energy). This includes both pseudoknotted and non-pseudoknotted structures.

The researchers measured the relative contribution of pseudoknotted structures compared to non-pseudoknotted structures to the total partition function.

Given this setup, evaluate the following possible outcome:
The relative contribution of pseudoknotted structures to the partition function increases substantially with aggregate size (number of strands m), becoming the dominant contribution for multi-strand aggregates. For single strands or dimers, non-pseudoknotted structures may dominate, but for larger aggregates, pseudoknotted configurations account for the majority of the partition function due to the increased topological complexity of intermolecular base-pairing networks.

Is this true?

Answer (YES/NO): NO